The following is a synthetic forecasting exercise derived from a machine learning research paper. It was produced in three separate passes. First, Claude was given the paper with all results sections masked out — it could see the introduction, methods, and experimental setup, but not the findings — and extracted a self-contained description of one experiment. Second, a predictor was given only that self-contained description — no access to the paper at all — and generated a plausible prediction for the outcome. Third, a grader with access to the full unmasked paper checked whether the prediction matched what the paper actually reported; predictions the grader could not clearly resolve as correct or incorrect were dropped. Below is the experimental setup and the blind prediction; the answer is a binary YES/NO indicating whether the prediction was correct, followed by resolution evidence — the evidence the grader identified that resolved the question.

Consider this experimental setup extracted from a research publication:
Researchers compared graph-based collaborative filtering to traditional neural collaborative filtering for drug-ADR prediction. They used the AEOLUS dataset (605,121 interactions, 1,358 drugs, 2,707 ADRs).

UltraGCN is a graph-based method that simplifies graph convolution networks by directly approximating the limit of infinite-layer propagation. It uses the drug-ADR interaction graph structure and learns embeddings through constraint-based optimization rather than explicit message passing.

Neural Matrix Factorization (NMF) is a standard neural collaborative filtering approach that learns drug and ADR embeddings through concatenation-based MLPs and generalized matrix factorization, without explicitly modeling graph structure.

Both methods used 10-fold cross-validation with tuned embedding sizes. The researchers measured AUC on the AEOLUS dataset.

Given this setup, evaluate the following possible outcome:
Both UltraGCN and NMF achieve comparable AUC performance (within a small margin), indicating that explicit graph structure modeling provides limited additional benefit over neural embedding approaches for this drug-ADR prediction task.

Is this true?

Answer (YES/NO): NO